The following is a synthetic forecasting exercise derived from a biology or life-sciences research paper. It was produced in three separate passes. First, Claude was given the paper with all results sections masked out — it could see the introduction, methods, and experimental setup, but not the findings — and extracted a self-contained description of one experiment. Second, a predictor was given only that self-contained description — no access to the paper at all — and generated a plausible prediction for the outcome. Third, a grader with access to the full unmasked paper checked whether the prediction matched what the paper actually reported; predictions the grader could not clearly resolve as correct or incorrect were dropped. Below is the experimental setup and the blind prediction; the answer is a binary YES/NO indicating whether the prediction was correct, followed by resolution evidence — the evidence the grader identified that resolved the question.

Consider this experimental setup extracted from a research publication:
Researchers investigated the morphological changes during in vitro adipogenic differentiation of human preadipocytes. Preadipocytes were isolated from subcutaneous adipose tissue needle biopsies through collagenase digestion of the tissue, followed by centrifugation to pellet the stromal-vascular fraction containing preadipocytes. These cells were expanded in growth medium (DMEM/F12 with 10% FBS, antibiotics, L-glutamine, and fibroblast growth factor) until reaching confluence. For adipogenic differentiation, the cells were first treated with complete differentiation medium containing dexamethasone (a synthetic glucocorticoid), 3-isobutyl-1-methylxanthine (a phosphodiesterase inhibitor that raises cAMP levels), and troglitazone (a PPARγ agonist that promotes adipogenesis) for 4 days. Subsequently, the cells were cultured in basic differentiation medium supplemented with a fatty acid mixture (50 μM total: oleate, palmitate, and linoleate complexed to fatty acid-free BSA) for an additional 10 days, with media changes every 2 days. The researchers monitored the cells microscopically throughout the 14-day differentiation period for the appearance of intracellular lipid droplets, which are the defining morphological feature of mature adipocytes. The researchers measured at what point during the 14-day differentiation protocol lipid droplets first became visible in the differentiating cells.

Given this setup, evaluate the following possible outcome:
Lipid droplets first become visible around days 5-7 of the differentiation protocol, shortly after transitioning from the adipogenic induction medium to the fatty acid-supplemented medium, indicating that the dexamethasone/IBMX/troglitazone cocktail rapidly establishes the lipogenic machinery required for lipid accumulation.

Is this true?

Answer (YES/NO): NO